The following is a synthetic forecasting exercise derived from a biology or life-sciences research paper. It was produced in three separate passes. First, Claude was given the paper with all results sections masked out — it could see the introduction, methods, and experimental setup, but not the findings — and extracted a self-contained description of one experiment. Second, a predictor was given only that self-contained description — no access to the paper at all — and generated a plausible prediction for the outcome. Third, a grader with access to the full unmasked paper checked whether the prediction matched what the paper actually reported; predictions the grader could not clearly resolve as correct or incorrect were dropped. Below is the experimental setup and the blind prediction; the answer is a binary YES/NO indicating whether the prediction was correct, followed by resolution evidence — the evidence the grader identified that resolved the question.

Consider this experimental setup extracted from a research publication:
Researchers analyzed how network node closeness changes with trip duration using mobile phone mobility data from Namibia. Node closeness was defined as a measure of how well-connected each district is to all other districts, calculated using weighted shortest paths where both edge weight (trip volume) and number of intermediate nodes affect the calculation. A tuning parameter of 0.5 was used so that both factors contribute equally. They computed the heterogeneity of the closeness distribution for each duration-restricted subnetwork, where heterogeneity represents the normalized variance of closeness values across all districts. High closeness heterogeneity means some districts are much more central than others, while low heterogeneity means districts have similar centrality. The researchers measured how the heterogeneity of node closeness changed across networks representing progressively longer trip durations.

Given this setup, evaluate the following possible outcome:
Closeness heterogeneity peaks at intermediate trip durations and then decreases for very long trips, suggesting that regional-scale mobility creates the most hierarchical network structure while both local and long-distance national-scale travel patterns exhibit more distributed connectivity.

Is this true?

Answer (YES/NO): NO